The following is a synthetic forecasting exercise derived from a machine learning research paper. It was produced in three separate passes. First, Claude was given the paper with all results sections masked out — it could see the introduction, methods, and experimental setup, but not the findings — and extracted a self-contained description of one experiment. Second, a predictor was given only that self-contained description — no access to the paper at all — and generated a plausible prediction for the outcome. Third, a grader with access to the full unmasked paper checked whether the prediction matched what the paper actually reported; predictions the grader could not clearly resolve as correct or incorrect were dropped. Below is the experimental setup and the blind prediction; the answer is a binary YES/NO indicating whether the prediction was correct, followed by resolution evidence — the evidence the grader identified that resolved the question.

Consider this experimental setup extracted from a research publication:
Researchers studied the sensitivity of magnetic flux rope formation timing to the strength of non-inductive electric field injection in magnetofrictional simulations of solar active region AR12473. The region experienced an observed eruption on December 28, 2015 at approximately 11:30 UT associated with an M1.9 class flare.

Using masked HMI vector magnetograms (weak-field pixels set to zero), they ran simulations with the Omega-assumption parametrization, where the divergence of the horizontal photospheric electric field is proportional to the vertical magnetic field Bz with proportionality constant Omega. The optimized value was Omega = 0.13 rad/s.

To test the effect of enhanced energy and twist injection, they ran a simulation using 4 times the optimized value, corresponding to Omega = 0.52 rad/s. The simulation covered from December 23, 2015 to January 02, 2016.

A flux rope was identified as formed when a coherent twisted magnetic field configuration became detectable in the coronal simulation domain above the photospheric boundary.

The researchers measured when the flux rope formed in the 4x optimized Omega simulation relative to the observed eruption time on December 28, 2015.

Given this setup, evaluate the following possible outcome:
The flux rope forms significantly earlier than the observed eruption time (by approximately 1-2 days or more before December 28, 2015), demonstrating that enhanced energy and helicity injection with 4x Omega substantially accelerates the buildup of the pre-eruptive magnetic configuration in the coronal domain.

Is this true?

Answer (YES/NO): YES